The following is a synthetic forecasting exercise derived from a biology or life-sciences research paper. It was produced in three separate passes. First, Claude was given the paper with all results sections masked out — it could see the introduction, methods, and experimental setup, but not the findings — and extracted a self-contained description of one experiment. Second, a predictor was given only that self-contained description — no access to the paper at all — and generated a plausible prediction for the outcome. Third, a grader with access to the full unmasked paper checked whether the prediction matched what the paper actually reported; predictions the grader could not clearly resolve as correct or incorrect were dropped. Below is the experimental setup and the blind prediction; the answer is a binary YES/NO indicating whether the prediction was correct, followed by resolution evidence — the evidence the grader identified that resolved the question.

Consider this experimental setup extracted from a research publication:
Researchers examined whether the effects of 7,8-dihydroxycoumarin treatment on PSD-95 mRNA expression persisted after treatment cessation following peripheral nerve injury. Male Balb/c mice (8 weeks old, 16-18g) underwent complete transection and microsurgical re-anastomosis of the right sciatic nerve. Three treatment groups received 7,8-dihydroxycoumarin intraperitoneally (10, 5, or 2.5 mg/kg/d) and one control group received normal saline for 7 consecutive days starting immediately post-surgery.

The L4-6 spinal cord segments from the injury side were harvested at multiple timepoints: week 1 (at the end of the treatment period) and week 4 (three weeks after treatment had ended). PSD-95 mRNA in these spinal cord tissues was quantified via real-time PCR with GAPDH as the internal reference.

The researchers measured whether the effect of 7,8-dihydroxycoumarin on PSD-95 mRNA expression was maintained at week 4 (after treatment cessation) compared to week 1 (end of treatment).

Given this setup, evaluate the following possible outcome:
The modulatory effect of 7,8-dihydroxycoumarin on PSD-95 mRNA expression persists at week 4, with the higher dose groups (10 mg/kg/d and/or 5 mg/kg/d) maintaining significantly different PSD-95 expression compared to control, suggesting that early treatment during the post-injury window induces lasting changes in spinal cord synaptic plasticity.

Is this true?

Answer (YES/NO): YES